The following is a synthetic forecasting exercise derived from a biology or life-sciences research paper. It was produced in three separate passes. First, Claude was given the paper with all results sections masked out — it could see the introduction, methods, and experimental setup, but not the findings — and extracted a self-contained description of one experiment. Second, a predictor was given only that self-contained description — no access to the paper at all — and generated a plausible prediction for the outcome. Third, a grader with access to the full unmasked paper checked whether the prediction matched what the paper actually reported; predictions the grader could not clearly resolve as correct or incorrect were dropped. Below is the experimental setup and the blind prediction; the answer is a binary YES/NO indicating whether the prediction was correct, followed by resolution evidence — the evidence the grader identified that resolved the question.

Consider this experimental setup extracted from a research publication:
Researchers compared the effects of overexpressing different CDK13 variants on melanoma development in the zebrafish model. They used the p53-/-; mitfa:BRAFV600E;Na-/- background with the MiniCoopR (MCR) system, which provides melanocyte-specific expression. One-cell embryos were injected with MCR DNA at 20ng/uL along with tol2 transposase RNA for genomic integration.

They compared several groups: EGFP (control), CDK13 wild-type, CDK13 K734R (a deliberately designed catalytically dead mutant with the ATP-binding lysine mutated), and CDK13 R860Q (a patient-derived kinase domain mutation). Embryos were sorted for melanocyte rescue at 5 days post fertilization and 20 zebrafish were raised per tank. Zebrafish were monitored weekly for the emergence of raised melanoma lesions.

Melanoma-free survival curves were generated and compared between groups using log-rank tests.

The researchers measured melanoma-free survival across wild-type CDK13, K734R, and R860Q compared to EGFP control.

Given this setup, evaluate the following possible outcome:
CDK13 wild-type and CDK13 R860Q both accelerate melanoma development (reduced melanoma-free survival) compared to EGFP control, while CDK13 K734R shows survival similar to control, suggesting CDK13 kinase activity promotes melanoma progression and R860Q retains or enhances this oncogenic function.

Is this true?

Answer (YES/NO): NO